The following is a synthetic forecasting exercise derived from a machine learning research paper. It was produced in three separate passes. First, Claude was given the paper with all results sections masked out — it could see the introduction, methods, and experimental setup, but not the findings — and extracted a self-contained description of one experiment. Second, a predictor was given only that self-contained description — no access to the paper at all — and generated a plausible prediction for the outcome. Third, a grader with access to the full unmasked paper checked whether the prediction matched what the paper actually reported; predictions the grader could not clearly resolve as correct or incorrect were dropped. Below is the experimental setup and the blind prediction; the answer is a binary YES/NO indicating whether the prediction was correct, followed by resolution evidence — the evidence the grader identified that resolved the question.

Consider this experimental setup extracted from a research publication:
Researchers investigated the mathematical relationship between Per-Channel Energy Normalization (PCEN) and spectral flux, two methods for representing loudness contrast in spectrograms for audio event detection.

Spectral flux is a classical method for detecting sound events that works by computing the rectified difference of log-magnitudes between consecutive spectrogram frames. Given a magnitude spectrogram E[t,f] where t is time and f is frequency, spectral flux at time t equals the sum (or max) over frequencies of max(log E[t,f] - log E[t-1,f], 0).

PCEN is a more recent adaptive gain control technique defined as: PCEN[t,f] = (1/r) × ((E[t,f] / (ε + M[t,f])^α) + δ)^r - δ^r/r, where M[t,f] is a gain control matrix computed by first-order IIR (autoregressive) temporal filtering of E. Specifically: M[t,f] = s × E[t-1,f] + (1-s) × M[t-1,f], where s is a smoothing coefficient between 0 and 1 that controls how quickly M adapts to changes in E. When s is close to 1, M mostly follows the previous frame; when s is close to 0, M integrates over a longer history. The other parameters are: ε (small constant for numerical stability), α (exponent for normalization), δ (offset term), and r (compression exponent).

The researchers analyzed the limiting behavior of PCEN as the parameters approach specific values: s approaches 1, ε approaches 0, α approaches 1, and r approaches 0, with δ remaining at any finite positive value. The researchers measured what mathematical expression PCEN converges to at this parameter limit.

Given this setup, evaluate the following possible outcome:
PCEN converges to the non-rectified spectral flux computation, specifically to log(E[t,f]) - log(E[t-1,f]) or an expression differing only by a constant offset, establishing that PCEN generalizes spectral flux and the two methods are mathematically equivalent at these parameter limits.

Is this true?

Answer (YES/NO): NO